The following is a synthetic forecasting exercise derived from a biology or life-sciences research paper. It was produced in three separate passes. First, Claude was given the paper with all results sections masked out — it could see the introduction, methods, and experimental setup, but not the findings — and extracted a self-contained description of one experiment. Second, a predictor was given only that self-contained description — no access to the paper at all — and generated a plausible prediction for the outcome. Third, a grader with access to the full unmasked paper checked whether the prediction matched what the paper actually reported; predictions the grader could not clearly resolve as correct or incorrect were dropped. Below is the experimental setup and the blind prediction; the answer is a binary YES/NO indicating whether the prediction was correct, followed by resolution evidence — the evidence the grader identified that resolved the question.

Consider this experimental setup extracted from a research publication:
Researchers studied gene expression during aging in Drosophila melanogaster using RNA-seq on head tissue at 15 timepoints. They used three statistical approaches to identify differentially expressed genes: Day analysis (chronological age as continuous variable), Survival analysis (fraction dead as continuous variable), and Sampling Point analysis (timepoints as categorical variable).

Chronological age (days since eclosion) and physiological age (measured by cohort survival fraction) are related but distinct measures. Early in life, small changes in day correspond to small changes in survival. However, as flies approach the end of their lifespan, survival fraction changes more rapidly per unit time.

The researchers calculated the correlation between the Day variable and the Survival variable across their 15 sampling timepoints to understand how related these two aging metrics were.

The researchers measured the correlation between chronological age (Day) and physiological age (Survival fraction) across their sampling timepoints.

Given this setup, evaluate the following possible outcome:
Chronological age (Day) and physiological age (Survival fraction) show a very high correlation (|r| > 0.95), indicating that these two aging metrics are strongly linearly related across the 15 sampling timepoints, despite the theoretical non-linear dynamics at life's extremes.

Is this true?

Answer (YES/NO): YES